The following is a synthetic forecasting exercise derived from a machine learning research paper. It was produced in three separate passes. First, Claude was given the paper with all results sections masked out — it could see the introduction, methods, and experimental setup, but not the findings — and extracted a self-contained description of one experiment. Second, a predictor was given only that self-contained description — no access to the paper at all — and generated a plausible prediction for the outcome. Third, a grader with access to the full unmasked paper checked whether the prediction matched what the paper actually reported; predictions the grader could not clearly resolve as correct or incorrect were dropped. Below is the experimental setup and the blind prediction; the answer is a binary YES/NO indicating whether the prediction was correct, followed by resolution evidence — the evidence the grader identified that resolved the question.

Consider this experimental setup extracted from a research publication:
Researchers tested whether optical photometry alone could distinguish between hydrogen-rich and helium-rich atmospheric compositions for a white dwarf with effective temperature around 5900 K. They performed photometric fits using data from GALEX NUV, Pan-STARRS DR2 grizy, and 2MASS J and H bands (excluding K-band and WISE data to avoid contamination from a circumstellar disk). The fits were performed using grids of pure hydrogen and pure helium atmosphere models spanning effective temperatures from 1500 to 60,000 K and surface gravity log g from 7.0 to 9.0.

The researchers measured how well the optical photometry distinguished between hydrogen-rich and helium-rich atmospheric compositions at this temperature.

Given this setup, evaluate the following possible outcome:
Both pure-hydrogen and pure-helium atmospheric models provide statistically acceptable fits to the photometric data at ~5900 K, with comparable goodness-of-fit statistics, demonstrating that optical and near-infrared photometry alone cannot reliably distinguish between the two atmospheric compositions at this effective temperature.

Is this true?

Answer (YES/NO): YES